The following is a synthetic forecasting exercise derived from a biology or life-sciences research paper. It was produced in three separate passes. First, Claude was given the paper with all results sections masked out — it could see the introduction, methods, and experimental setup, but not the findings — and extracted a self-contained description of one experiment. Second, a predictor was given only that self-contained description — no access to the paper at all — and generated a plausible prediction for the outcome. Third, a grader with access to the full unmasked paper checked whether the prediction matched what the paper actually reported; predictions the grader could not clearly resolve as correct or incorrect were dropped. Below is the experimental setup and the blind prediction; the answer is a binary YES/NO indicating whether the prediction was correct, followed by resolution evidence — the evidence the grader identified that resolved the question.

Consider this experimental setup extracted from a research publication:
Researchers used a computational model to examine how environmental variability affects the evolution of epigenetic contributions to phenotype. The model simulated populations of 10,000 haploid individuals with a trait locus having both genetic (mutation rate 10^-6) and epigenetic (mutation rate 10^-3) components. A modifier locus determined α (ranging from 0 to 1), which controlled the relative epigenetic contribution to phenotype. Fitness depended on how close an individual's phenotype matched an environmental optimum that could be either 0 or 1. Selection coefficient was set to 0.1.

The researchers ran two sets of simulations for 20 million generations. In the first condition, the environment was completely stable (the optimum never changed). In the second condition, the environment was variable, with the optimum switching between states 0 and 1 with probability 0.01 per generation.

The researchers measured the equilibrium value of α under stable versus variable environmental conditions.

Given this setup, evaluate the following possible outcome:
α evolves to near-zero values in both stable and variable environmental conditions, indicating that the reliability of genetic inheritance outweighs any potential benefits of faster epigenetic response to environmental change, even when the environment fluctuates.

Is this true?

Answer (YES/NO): NO